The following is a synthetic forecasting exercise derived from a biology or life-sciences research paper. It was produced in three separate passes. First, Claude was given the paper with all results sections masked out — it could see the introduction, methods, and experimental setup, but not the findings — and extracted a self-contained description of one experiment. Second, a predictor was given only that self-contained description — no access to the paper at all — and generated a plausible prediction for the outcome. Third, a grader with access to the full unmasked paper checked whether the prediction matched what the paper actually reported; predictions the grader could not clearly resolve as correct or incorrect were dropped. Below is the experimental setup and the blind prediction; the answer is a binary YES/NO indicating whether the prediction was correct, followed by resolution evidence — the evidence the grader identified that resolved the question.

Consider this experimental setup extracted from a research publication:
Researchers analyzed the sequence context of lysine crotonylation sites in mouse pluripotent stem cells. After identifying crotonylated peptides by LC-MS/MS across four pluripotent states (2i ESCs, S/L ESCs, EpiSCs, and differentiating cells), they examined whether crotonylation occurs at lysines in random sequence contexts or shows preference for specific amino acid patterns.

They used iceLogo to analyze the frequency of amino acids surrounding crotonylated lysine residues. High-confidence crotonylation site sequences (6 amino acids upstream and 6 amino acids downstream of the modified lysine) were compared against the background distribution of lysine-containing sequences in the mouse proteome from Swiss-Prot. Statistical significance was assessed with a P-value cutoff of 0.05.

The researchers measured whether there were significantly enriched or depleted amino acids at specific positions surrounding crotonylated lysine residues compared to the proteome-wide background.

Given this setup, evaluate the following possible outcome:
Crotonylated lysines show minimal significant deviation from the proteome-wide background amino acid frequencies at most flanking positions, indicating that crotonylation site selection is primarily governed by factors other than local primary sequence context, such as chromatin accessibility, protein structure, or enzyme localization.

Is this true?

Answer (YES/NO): NO